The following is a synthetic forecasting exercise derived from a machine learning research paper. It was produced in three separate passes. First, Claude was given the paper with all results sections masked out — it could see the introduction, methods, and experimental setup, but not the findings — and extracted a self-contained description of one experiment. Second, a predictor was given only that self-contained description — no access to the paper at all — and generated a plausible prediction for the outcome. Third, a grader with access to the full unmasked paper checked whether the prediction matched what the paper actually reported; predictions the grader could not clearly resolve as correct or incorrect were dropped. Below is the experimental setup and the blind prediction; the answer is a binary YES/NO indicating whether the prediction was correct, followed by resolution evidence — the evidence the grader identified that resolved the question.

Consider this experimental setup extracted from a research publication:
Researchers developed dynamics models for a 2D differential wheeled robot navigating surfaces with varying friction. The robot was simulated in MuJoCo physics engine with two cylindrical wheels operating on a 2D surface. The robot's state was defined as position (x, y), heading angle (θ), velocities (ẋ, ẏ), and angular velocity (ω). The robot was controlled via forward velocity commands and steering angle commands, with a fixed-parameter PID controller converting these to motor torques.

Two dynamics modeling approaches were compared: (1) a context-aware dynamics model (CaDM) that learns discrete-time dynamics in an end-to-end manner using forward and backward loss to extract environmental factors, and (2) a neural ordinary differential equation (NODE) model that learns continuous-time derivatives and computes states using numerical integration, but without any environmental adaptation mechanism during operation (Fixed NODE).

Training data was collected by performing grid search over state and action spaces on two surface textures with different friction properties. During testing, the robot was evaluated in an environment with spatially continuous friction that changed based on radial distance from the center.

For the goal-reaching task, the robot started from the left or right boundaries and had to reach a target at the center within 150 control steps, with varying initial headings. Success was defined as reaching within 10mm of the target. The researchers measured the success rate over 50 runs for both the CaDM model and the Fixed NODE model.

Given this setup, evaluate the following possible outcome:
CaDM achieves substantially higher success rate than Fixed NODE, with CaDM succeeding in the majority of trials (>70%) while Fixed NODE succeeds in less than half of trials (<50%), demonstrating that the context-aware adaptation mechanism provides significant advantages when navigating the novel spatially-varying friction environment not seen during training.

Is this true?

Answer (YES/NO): NO